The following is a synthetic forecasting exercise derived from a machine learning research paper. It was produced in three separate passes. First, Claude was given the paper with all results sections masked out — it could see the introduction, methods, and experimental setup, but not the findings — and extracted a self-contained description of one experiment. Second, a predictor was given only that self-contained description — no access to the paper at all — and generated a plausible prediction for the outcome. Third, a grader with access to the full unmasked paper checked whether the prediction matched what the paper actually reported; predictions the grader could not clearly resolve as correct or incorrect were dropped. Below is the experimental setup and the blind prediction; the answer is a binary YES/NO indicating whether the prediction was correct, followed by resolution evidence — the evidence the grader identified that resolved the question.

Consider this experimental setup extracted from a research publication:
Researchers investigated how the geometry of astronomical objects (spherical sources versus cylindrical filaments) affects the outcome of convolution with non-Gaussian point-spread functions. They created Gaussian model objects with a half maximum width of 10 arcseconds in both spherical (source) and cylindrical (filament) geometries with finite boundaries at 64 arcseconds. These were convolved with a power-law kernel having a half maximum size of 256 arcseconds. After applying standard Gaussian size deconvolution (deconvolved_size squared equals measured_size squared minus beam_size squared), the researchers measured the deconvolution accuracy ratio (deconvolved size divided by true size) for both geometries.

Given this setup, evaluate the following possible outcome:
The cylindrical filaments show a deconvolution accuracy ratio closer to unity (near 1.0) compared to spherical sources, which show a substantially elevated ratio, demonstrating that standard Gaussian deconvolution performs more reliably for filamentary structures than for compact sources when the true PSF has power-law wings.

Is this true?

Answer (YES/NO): NO